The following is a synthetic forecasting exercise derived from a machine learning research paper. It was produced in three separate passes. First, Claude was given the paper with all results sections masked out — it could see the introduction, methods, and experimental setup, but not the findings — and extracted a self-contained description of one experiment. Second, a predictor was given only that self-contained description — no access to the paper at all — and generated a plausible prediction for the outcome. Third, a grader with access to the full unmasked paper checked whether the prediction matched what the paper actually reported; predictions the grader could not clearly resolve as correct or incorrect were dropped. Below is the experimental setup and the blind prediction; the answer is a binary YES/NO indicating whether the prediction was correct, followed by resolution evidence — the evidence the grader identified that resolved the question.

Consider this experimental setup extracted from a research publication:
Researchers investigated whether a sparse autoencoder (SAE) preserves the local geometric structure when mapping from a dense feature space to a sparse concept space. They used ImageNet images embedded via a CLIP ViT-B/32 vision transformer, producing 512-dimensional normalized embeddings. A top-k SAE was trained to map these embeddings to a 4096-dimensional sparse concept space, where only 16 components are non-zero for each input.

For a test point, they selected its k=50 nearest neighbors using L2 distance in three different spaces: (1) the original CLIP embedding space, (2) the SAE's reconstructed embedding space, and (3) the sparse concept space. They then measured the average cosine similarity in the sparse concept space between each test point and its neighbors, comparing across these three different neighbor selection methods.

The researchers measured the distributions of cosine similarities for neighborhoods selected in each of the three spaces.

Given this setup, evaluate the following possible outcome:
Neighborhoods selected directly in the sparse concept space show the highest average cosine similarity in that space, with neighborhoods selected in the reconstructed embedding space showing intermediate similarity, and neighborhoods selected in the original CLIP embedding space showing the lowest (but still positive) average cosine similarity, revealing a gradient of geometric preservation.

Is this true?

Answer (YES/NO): NO